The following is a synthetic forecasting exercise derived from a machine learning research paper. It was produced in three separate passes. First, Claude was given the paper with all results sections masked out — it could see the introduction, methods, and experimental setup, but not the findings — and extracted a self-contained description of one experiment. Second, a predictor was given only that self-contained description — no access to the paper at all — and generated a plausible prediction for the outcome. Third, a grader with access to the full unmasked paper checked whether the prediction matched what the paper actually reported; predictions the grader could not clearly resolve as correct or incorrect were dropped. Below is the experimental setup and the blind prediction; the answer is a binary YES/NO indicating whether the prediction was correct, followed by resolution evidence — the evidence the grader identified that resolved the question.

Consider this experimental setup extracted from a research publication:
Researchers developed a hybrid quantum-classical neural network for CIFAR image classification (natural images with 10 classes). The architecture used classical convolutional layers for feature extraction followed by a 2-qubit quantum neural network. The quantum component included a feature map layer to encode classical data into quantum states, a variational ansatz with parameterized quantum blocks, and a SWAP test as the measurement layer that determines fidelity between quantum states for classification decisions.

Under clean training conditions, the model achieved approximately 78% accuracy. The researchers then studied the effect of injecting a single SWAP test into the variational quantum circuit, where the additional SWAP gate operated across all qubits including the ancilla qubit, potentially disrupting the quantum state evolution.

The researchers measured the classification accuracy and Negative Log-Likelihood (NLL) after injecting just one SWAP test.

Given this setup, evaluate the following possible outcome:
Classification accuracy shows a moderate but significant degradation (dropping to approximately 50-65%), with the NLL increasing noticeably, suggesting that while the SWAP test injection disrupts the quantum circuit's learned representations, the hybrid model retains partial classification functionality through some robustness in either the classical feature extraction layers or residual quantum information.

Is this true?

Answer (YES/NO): NO